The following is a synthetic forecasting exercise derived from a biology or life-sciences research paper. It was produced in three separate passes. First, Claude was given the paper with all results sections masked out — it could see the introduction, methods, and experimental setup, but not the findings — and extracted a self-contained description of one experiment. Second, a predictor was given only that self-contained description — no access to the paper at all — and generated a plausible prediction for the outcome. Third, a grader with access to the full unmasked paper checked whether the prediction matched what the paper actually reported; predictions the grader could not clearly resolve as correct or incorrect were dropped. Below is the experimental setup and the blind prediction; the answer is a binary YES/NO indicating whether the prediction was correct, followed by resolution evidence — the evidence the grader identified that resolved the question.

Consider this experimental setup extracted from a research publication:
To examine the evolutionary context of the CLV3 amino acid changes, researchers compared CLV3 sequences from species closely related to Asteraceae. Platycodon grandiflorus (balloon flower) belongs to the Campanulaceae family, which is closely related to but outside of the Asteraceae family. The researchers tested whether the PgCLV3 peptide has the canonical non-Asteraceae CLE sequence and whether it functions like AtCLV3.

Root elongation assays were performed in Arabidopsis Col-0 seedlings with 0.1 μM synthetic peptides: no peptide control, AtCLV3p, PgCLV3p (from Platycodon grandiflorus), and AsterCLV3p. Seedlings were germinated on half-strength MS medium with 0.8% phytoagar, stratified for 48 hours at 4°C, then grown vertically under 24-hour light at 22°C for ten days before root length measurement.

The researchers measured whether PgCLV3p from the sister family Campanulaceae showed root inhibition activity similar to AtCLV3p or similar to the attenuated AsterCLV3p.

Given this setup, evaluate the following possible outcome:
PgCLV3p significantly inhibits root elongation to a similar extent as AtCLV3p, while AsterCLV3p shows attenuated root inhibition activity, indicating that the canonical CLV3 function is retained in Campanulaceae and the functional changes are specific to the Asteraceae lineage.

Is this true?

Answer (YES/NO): YES